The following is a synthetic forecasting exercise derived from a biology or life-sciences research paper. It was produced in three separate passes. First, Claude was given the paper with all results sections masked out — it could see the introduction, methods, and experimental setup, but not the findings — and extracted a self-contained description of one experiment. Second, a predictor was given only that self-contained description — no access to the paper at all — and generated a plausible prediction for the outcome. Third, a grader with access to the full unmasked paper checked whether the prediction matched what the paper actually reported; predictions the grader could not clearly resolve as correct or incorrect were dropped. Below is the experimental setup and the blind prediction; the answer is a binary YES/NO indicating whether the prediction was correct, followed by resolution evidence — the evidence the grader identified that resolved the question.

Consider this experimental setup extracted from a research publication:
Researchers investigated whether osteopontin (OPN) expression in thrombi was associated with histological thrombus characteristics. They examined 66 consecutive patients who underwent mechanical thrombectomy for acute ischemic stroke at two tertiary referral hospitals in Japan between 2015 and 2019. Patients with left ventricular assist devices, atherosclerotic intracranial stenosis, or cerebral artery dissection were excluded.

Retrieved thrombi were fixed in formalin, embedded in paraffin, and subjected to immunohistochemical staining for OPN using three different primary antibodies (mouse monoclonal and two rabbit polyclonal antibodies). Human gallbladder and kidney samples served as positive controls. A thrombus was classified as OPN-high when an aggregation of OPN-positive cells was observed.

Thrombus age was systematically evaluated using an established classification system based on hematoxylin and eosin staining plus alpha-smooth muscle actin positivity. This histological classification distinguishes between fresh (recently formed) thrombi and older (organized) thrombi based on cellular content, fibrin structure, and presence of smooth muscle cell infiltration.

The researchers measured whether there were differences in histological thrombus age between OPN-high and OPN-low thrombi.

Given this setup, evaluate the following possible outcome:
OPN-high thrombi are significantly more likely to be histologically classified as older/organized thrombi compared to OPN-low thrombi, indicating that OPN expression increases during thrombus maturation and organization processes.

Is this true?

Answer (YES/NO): YES